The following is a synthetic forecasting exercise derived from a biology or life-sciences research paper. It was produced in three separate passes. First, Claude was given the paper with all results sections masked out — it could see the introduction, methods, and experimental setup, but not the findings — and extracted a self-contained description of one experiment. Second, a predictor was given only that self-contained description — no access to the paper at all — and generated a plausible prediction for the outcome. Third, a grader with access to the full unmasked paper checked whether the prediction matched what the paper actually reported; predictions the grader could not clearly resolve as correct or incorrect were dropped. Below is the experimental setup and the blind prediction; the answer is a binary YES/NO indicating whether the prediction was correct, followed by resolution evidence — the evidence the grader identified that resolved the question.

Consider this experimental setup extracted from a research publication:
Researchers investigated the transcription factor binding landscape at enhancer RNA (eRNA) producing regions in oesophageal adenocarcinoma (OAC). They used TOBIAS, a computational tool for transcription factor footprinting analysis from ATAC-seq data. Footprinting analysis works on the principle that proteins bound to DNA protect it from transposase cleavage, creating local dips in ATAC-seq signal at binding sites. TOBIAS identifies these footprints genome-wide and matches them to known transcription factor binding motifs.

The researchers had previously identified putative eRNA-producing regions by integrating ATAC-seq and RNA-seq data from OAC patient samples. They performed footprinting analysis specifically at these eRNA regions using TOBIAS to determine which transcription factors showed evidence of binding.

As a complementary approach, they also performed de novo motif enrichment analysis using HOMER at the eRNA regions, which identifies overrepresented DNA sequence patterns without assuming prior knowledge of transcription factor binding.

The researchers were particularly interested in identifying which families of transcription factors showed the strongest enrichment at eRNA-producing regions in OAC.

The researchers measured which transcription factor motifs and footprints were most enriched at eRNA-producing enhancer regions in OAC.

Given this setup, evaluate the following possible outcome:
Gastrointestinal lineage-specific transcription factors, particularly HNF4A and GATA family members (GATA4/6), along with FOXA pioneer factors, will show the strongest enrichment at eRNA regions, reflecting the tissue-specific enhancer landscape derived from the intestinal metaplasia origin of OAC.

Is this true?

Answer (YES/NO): NO